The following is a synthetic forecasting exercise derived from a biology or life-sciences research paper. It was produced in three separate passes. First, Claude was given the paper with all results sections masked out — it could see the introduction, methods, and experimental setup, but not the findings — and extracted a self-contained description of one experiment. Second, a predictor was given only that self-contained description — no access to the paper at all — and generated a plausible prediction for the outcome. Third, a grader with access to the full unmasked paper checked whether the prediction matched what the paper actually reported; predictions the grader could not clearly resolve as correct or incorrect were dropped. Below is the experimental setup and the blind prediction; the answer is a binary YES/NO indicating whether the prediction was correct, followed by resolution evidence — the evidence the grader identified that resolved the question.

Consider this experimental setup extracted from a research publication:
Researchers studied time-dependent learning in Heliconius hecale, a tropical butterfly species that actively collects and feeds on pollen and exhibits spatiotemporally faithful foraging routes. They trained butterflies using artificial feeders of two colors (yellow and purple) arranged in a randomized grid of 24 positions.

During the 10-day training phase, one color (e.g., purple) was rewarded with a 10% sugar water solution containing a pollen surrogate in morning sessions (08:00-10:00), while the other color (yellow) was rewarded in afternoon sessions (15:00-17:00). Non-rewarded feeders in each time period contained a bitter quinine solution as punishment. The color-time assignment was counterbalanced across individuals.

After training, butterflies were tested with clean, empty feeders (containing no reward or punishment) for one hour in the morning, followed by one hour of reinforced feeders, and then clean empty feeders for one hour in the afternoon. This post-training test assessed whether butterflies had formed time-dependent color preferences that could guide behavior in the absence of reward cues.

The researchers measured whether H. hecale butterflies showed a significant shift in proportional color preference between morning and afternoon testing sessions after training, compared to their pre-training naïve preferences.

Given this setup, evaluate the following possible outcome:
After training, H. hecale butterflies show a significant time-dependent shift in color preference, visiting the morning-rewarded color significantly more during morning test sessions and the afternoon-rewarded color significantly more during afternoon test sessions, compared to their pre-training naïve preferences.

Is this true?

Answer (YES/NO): YES